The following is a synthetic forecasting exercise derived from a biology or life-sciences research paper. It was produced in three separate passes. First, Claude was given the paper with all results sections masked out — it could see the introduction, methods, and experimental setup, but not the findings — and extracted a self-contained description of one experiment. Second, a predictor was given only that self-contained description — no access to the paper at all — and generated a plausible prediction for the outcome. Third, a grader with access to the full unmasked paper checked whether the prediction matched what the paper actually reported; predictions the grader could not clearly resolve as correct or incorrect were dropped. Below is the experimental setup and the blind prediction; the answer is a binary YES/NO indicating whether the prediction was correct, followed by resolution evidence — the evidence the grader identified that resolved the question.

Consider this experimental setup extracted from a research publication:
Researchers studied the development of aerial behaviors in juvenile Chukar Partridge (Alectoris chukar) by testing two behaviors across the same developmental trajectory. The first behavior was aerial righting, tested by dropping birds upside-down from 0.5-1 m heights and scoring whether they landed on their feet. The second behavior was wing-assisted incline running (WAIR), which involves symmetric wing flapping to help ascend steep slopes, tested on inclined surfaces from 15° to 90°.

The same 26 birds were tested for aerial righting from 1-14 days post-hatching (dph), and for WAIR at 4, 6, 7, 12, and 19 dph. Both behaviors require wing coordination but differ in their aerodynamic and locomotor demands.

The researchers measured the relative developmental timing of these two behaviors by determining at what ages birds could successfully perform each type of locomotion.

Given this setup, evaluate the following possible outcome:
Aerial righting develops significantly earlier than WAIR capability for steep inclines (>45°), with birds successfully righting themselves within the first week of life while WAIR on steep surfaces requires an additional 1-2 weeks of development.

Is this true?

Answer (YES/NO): YES